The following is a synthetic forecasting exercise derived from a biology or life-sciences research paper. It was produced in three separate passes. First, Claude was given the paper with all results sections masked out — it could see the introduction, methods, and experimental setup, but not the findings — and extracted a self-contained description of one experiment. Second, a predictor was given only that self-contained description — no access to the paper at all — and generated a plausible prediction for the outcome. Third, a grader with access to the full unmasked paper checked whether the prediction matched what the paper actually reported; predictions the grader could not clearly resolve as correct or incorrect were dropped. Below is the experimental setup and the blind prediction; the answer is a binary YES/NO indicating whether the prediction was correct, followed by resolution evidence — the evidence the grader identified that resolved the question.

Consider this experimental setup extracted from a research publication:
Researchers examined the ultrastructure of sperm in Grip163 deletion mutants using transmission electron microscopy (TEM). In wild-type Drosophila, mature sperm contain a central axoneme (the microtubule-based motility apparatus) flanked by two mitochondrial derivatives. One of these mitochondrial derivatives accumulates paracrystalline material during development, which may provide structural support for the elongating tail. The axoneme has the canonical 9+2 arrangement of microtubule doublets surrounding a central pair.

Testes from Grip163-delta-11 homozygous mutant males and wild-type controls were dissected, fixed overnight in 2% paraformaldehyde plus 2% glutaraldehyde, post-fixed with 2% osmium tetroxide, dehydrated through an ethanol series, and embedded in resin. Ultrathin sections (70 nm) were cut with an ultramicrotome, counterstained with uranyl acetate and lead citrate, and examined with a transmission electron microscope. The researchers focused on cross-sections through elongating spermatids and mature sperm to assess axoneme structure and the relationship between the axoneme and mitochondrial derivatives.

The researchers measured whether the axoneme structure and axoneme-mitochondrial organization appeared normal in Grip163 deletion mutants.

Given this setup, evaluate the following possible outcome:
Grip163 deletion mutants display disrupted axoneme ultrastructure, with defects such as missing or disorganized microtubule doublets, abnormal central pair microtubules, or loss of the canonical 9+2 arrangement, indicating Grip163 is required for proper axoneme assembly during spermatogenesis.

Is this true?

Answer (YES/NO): YES